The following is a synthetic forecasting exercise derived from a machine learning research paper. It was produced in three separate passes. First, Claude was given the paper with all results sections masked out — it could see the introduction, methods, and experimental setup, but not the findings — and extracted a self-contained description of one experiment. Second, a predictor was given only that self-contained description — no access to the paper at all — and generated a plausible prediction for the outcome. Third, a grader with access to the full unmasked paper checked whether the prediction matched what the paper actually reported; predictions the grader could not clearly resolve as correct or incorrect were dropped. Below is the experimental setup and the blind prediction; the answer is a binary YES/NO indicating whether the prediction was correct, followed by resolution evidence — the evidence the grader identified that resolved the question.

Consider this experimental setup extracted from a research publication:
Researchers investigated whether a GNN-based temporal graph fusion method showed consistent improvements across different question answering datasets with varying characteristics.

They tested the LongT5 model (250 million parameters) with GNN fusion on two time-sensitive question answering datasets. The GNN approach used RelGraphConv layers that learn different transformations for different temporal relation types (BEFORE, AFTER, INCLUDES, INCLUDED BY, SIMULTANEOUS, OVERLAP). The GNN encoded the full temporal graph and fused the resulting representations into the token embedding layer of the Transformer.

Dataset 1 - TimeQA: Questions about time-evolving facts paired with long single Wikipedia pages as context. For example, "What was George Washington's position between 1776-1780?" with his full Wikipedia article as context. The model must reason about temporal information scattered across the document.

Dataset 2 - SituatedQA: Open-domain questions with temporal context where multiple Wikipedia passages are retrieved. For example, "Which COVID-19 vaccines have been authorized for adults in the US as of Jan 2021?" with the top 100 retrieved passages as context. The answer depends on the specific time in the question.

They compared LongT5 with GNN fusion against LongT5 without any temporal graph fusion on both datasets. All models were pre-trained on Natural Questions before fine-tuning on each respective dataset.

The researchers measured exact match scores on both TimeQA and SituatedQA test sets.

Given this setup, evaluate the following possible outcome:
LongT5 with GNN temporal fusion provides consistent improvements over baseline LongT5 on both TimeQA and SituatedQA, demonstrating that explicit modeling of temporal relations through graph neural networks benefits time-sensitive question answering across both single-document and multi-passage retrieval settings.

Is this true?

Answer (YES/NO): NO